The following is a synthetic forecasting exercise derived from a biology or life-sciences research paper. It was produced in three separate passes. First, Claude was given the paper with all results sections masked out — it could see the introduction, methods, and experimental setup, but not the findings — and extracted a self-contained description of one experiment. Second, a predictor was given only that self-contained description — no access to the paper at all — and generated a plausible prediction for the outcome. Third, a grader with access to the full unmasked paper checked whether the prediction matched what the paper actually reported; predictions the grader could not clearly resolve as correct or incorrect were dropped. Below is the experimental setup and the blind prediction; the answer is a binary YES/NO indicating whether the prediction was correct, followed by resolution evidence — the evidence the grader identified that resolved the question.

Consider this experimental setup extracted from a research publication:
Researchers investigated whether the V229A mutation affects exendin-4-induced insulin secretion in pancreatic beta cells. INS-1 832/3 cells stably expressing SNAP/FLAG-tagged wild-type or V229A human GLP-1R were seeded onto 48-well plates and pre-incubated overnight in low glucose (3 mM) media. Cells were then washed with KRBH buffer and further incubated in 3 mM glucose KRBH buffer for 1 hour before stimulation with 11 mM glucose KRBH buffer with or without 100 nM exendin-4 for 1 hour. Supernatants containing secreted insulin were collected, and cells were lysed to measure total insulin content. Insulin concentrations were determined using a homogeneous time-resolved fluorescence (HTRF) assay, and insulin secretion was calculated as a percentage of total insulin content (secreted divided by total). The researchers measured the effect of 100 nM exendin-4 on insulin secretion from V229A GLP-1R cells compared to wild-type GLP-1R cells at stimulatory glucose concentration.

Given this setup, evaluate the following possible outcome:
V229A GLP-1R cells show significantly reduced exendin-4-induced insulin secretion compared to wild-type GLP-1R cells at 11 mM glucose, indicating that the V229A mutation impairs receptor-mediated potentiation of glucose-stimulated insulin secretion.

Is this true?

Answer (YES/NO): NO